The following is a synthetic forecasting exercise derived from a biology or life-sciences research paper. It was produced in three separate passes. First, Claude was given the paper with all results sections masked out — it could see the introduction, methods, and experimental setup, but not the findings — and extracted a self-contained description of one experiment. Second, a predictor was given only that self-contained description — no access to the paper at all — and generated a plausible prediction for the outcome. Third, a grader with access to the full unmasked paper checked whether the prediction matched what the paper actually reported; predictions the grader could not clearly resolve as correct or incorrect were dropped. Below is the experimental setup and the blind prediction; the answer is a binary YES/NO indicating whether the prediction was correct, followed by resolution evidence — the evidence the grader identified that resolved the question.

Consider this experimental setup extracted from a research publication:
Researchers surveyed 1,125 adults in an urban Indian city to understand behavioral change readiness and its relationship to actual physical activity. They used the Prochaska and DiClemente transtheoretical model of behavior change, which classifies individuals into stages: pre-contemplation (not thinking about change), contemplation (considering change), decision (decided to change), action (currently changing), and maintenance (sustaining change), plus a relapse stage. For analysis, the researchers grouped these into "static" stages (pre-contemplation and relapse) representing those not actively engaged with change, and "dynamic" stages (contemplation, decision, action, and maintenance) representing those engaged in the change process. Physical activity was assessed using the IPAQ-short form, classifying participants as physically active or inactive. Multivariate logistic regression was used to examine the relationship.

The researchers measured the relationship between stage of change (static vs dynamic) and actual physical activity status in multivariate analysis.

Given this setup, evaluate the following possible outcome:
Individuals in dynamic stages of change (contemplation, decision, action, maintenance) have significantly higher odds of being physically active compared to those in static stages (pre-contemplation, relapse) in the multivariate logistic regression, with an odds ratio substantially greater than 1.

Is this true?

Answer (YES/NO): NO